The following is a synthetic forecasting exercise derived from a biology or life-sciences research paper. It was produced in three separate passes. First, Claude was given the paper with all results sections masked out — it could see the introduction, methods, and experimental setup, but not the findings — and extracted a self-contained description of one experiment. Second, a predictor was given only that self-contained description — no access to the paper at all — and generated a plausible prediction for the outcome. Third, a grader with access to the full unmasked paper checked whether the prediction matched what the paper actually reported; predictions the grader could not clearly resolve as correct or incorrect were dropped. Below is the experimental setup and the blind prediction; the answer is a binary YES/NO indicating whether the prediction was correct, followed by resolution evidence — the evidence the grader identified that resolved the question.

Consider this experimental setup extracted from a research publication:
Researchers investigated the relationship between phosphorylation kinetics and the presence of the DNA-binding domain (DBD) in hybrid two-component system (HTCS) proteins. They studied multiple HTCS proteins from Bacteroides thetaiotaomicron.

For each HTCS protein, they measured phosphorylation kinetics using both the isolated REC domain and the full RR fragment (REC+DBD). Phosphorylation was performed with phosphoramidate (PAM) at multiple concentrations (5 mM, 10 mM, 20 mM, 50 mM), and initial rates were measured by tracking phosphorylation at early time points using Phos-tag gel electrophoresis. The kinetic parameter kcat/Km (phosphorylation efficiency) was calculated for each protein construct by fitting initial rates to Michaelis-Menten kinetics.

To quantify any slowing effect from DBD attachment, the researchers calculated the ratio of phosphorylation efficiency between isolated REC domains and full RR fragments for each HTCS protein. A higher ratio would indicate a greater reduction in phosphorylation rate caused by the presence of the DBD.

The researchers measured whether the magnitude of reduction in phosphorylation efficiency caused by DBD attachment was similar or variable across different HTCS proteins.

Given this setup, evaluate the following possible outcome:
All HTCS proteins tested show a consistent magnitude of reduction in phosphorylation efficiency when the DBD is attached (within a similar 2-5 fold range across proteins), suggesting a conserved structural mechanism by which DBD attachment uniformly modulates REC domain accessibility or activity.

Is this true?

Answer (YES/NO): NO